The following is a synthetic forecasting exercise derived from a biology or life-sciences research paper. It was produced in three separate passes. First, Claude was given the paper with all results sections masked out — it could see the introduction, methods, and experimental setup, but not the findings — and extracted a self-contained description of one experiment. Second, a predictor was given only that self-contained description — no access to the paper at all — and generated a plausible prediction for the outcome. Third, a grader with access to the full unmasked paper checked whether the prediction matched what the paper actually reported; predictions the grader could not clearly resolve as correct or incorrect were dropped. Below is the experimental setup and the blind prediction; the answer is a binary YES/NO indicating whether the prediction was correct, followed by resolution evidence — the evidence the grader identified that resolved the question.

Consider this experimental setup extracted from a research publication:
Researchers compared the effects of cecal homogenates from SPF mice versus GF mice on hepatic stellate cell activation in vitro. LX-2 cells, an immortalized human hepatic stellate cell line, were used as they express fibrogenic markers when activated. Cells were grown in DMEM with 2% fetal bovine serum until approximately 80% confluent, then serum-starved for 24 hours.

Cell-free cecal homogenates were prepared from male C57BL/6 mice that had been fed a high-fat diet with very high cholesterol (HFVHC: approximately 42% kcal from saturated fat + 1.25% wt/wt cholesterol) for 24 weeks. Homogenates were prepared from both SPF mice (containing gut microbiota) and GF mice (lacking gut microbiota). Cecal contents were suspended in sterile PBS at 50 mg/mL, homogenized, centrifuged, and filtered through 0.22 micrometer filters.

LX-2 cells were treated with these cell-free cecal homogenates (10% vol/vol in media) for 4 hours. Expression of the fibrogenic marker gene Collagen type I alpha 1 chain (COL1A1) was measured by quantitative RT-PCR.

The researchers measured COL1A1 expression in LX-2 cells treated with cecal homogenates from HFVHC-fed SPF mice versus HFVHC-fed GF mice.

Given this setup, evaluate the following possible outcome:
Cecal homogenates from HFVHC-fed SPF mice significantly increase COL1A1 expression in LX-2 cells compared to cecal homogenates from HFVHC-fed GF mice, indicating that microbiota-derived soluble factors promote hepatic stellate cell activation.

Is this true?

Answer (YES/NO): YES